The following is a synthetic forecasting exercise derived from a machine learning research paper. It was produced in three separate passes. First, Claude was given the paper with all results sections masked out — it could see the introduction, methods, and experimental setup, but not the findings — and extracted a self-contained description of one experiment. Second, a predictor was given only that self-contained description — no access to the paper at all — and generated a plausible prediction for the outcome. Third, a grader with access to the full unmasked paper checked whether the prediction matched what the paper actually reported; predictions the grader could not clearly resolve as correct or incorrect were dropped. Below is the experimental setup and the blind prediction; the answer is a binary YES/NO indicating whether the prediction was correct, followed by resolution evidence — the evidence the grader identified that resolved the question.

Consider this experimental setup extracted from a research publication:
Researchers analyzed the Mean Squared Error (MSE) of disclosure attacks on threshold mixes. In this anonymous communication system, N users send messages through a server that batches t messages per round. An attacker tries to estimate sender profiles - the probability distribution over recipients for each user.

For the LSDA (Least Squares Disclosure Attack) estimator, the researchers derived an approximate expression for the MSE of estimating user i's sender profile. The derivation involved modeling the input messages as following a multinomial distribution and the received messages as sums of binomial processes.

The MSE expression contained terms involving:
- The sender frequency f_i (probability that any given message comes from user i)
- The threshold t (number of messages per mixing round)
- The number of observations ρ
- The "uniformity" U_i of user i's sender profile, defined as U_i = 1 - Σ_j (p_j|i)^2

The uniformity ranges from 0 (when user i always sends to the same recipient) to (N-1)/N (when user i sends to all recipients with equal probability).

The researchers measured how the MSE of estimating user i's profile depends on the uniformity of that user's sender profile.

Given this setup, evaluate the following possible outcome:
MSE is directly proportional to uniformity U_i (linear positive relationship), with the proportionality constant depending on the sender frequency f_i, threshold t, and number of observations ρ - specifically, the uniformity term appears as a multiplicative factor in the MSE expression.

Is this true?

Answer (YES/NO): NO